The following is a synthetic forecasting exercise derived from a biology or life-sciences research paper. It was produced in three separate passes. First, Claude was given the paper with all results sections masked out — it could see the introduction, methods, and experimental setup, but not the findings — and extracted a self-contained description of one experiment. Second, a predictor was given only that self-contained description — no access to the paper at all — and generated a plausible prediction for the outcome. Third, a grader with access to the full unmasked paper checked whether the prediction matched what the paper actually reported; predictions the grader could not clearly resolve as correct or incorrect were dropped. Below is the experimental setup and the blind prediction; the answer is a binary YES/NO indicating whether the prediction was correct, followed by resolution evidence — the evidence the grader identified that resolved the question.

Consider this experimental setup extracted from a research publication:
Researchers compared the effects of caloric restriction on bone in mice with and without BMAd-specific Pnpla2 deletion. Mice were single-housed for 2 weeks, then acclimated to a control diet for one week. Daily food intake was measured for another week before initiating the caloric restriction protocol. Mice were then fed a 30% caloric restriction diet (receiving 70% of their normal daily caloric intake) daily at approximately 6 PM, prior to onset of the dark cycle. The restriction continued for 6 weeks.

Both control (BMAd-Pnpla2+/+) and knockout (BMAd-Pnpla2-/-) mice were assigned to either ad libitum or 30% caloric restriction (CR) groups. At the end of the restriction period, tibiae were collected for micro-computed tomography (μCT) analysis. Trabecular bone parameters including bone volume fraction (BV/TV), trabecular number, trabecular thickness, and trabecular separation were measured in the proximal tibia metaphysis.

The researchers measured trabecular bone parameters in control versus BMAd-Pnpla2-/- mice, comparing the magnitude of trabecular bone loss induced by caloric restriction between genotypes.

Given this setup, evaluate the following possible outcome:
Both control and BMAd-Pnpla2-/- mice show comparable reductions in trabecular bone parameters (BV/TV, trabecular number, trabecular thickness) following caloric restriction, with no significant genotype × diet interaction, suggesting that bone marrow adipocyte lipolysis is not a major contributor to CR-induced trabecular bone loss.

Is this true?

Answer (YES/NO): NO